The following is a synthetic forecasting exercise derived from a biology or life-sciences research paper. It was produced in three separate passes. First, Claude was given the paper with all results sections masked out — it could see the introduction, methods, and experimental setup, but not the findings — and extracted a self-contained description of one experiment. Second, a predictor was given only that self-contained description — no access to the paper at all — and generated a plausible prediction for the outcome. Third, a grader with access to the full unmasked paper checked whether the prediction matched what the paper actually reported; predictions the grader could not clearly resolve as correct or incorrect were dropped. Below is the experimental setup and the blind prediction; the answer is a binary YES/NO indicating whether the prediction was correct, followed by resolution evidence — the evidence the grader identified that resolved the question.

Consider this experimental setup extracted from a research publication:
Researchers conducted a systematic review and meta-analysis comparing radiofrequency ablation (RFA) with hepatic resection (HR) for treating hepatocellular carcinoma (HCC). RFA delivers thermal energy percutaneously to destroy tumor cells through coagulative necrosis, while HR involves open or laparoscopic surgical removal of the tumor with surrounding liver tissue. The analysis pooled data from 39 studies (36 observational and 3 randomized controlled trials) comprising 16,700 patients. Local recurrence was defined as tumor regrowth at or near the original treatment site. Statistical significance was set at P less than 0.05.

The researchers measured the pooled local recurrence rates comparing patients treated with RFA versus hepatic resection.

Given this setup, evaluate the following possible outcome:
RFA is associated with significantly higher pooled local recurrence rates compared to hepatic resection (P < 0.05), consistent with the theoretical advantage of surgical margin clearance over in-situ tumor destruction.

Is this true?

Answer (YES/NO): YES